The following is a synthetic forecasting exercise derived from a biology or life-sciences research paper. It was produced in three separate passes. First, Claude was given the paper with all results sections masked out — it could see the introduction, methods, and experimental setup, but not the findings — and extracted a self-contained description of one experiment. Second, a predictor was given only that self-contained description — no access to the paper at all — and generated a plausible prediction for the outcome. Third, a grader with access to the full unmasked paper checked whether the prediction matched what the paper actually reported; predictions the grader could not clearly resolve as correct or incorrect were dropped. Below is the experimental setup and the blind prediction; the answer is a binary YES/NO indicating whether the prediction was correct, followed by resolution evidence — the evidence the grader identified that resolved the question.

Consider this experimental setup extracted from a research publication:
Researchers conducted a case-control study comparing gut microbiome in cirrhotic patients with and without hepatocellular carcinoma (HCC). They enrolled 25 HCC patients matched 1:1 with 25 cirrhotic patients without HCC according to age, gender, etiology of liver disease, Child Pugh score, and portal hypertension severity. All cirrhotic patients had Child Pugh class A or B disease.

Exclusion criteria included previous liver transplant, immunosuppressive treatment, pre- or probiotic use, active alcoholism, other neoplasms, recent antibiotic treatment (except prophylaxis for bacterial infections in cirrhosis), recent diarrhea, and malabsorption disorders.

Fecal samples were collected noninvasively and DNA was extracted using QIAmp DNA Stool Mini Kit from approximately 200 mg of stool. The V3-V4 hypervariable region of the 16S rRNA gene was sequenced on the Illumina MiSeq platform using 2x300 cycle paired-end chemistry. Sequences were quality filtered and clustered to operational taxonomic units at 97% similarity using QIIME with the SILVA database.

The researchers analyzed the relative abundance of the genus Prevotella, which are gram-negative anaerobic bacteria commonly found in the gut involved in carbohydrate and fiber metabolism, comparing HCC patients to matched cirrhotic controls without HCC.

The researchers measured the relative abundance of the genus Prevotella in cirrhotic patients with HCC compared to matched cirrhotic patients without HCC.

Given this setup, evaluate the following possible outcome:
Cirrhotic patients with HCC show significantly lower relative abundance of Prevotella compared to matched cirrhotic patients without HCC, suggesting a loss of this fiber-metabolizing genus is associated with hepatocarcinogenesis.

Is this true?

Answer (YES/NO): YES